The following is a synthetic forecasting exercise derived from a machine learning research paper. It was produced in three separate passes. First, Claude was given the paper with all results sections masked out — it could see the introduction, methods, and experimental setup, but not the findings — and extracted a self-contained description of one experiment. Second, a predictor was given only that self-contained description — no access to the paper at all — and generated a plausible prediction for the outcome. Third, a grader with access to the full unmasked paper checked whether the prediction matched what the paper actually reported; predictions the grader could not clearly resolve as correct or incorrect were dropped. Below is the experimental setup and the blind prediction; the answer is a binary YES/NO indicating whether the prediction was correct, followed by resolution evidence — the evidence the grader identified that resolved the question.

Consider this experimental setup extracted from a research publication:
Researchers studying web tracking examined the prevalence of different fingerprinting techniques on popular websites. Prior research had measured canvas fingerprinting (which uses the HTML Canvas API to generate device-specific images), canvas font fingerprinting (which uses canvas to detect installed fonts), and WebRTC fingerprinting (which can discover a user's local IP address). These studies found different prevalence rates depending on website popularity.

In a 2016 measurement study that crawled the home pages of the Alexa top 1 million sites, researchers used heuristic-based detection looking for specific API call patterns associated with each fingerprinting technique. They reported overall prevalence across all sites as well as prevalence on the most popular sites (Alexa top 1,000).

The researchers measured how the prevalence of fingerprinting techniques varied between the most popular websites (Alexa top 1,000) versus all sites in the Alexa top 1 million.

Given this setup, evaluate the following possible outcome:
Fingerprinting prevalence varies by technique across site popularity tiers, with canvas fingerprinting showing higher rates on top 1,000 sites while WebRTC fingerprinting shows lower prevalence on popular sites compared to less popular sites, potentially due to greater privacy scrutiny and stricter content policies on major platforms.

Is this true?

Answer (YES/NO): NO